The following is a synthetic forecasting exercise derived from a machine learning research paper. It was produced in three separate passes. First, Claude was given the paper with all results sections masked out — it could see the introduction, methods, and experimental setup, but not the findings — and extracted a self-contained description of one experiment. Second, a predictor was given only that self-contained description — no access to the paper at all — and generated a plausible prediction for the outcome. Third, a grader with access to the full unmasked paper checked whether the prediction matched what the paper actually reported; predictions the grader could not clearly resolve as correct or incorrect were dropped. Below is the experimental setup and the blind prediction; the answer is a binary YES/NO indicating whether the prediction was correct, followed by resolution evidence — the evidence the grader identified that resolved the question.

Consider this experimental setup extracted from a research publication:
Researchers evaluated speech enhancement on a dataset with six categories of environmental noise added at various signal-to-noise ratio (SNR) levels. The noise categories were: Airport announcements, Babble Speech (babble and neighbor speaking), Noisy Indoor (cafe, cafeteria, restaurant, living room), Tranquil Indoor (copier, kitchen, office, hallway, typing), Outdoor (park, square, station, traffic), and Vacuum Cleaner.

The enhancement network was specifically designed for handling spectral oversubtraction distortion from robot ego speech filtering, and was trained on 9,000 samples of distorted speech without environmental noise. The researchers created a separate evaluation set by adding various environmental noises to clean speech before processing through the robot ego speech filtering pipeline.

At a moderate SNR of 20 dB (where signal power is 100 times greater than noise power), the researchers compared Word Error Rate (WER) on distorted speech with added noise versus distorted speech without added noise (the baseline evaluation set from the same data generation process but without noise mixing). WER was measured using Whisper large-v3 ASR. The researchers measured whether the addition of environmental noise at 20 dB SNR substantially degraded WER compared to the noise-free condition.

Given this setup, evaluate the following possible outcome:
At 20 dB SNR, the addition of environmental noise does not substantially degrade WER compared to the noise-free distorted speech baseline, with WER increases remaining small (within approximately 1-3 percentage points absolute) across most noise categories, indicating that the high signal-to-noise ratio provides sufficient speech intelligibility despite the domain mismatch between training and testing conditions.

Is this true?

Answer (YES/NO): NO